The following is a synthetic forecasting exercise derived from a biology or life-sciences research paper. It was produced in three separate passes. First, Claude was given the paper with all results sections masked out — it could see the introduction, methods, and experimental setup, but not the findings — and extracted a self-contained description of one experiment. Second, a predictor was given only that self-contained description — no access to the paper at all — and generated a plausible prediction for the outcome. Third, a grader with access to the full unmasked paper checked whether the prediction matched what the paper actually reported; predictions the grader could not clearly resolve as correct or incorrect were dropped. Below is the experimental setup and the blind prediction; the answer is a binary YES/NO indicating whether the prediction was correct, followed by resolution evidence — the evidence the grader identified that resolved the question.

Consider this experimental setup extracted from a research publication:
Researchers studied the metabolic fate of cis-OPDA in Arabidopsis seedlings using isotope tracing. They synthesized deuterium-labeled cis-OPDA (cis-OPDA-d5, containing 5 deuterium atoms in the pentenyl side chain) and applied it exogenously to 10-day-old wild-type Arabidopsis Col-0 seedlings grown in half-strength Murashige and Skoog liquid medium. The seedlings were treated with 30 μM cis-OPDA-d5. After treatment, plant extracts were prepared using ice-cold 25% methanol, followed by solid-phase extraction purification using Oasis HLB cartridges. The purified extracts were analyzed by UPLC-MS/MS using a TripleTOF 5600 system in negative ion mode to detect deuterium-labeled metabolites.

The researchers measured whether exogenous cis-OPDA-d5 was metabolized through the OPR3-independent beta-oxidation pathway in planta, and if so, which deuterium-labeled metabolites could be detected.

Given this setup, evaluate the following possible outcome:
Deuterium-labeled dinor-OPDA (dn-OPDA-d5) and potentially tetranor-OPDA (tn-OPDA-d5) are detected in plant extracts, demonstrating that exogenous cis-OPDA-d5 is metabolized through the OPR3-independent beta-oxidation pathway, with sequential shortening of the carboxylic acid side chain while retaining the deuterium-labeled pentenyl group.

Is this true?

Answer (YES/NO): YES